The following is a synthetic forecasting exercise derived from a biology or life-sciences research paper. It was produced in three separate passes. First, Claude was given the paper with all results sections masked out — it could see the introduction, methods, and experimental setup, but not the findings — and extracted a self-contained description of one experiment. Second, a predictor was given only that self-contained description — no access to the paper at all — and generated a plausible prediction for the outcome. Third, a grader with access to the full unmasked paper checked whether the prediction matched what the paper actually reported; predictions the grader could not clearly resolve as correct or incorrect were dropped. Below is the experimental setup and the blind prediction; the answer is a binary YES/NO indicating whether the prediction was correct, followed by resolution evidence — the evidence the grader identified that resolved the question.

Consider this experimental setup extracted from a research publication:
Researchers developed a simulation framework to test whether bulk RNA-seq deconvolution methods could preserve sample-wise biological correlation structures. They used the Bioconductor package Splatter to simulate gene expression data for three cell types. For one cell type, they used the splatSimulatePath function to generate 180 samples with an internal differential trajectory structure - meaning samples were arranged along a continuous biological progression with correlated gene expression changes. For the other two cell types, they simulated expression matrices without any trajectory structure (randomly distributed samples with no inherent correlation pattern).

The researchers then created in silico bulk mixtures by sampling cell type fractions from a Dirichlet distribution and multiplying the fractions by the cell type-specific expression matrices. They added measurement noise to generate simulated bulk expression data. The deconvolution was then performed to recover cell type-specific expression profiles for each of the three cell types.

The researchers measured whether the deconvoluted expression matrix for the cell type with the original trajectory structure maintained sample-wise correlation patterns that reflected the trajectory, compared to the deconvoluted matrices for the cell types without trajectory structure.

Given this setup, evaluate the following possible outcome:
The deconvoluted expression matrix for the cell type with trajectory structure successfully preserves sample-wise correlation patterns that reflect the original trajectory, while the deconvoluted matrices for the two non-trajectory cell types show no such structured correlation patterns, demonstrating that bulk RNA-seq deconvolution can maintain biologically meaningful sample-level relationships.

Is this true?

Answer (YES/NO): YES